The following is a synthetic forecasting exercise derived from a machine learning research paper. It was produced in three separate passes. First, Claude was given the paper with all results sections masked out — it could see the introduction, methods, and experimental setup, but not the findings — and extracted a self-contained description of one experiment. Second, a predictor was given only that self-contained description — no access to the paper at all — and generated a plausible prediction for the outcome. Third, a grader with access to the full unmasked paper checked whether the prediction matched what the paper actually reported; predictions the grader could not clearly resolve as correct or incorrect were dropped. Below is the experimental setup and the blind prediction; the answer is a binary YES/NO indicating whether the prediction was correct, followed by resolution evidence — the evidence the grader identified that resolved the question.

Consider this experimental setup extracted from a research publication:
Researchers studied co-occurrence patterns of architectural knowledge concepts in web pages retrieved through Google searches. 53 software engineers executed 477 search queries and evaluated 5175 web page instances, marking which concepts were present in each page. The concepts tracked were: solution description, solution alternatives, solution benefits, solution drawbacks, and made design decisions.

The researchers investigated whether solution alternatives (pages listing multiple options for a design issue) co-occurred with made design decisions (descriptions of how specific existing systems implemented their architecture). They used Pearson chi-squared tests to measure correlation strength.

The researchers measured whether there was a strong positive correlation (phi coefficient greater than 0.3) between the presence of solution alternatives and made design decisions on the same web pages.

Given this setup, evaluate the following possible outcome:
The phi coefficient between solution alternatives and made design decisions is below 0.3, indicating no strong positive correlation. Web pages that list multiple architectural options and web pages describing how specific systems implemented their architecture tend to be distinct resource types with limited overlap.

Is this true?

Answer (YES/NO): YES